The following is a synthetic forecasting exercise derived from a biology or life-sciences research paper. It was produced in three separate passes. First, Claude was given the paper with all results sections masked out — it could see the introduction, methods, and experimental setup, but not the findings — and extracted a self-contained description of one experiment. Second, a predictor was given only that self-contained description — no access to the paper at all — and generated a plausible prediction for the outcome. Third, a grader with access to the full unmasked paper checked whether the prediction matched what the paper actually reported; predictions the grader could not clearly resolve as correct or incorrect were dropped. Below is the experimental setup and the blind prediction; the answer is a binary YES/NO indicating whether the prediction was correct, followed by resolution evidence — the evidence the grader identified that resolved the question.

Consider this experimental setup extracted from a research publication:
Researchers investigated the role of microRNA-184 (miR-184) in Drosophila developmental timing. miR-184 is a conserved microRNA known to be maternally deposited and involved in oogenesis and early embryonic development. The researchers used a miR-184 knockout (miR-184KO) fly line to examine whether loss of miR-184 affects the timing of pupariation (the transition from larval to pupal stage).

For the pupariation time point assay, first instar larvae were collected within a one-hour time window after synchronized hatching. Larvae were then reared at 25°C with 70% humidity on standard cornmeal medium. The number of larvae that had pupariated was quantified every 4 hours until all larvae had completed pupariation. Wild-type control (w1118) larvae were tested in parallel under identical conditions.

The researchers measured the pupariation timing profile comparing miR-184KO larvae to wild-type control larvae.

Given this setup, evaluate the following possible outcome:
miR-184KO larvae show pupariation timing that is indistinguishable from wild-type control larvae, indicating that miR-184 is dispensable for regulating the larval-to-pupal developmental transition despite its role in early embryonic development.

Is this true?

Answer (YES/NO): NO